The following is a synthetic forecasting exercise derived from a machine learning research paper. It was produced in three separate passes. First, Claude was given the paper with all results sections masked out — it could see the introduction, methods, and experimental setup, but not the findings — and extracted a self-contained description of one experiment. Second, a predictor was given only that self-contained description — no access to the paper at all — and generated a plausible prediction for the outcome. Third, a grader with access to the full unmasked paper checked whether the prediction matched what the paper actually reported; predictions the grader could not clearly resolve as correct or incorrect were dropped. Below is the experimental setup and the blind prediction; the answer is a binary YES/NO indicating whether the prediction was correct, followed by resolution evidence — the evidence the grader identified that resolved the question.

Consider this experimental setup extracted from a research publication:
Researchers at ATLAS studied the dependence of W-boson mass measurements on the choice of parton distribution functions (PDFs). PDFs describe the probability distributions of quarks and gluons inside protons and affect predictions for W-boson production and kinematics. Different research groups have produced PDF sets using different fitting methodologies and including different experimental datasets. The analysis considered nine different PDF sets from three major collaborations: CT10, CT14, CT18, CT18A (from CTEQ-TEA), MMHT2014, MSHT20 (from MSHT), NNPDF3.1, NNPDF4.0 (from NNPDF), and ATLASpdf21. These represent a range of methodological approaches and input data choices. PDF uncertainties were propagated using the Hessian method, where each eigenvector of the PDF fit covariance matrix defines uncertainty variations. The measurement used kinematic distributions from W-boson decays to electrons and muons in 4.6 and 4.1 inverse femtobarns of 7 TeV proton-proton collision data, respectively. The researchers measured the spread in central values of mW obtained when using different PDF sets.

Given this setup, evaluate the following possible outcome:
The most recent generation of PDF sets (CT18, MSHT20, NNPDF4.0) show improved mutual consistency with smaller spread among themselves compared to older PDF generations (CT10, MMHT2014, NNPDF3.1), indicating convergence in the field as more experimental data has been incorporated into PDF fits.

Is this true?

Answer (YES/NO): NO